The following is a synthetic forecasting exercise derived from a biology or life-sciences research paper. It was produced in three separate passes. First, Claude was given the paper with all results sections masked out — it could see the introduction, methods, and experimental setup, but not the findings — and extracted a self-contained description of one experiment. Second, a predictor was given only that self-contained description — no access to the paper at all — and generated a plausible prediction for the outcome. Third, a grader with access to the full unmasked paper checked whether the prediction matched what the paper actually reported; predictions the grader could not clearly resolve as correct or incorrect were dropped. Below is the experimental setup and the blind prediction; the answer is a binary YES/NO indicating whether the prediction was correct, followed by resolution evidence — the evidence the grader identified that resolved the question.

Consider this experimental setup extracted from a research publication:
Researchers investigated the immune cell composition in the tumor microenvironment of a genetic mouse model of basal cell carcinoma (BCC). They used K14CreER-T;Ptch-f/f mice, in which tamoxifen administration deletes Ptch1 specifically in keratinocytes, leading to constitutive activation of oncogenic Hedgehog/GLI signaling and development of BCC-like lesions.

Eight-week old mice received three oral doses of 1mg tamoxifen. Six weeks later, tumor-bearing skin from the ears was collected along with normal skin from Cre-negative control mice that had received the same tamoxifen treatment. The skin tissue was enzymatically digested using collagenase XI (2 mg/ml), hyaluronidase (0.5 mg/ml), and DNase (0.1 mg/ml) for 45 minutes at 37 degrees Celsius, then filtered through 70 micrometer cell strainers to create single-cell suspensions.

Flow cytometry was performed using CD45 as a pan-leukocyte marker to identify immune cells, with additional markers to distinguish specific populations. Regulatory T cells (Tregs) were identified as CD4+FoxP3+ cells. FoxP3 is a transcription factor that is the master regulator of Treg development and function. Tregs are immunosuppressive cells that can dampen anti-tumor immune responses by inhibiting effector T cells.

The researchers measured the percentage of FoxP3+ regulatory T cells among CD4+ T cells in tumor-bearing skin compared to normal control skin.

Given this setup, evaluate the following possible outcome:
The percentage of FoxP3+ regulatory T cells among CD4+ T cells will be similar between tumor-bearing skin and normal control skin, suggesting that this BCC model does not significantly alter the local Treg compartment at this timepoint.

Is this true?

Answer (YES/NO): NO